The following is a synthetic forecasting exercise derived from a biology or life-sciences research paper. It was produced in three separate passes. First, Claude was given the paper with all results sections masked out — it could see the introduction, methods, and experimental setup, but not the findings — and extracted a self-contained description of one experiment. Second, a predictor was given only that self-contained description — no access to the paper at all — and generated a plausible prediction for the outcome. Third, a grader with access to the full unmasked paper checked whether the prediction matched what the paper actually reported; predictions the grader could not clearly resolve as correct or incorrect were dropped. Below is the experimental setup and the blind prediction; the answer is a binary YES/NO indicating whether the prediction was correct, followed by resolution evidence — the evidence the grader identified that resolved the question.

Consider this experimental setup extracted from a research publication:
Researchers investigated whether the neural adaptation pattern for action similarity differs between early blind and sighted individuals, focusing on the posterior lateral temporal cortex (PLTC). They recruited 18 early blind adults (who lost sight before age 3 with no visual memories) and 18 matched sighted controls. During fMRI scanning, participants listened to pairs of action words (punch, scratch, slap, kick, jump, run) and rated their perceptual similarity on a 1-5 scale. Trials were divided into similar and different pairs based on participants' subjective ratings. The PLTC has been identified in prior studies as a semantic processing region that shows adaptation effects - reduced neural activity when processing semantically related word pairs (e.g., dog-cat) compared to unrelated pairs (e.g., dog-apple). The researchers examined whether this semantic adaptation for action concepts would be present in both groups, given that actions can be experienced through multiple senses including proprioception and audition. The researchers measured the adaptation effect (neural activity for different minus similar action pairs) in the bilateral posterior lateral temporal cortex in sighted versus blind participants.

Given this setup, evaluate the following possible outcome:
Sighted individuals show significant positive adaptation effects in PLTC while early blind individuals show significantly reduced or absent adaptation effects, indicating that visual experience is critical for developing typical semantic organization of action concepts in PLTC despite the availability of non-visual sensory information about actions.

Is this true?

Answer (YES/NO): NO